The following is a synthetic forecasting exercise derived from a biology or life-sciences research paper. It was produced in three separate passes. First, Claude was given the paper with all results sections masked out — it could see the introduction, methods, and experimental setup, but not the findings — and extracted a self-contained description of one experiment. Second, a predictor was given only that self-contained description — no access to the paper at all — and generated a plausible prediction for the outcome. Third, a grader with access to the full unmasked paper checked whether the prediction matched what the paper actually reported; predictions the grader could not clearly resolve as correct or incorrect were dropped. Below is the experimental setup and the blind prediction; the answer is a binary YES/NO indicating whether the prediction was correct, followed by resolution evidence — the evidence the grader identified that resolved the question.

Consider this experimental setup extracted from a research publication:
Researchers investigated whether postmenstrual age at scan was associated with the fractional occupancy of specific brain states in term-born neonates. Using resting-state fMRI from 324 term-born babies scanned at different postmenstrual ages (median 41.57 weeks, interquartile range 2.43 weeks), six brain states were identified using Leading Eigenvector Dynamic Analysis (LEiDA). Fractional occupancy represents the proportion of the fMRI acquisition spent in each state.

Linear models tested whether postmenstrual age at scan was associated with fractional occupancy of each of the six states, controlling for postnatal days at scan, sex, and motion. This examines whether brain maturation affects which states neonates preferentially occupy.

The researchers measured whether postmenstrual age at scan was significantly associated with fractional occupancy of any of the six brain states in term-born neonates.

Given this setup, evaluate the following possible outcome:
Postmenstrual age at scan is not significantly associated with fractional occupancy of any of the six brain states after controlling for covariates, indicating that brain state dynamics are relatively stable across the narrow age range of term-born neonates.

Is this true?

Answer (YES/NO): NO